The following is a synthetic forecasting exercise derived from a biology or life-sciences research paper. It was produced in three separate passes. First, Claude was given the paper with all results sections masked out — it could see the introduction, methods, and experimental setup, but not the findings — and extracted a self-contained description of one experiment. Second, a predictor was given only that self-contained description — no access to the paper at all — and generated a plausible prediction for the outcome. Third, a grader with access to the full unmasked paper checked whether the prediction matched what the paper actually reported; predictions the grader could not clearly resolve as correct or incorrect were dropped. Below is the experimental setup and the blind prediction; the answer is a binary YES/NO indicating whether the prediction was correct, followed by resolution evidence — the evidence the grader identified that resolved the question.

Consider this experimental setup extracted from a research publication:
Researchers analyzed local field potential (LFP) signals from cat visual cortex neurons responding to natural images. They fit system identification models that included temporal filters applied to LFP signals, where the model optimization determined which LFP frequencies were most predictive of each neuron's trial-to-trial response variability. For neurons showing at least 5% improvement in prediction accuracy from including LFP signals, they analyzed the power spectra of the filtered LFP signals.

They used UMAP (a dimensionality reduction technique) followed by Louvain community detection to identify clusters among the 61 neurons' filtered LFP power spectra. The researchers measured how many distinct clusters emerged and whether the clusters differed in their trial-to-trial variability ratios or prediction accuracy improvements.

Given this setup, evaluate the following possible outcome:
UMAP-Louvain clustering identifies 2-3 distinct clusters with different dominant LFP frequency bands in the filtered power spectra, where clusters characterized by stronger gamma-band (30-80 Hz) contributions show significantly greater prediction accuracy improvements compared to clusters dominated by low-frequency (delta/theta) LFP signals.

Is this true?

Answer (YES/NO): NO